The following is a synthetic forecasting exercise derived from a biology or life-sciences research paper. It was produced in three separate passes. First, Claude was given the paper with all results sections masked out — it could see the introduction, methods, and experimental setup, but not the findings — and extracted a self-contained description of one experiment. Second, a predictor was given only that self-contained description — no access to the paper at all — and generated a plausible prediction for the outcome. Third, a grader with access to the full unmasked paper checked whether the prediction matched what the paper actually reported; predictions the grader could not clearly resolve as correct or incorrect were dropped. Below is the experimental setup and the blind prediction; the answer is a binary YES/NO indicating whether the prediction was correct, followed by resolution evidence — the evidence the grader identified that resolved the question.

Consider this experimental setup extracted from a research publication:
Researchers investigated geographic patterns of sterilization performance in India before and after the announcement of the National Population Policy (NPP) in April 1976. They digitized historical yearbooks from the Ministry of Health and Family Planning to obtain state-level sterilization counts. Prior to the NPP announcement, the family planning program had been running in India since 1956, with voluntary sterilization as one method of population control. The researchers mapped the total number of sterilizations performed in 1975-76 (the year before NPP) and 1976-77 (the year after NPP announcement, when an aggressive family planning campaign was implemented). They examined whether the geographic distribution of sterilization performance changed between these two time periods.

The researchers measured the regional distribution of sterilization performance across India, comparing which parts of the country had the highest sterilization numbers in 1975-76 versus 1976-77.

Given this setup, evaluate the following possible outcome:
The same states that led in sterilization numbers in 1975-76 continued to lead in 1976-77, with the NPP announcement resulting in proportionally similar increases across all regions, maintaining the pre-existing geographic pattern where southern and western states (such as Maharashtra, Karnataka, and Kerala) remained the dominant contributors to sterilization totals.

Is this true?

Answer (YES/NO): NO